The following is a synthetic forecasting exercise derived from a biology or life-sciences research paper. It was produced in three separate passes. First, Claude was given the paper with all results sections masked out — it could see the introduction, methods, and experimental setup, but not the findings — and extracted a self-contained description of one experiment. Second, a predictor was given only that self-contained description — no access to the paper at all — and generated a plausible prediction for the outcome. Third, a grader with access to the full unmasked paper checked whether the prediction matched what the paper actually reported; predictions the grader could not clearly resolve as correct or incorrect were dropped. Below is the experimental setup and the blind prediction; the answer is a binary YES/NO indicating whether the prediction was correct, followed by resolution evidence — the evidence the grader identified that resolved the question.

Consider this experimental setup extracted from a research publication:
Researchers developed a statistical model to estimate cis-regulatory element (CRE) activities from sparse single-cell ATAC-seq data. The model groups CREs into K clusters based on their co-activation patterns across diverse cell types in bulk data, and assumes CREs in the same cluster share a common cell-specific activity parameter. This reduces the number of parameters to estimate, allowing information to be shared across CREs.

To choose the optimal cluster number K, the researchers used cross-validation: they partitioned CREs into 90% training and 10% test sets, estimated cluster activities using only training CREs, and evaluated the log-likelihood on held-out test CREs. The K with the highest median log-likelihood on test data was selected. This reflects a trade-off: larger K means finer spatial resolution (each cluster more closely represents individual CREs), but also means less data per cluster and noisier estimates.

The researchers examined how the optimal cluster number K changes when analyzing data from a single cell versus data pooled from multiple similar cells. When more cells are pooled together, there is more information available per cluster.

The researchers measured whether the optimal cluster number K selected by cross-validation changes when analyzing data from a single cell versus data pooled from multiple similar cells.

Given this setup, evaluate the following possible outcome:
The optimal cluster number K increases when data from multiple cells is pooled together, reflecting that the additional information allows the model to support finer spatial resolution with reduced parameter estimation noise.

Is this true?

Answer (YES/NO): YES